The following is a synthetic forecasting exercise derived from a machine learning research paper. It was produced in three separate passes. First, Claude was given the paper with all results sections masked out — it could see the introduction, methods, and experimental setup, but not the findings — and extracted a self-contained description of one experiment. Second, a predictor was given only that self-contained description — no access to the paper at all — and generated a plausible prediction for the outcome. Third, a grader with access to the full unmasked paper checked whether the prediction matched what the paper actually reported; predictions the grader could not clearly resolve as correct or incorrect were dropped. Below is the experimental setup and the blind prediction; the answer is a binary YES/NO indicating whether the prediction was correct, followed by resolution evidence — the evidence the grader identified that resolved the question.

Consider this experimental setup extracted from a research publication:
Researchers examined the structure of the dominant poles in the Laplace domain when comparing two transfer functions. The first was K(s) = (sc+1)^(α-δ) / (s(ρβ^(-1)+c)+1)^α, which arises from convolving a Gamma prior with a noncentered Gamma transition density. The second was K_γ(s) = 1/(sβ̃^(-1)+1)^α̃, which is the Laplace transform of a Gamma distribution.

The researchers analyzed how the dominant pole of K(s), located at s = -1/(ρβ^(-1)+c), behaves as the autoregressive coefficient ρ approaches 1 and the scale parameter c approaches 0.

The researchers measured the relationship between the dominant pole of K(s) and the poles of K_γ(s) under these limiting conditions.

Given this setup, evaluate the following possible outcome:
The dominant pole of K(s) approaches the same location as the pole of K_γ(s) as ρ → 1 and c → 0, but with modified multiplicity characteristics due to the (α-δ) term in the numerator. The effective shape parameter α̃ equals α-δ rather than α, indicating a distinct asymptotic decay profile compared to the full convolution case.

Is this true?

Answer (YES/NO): NO